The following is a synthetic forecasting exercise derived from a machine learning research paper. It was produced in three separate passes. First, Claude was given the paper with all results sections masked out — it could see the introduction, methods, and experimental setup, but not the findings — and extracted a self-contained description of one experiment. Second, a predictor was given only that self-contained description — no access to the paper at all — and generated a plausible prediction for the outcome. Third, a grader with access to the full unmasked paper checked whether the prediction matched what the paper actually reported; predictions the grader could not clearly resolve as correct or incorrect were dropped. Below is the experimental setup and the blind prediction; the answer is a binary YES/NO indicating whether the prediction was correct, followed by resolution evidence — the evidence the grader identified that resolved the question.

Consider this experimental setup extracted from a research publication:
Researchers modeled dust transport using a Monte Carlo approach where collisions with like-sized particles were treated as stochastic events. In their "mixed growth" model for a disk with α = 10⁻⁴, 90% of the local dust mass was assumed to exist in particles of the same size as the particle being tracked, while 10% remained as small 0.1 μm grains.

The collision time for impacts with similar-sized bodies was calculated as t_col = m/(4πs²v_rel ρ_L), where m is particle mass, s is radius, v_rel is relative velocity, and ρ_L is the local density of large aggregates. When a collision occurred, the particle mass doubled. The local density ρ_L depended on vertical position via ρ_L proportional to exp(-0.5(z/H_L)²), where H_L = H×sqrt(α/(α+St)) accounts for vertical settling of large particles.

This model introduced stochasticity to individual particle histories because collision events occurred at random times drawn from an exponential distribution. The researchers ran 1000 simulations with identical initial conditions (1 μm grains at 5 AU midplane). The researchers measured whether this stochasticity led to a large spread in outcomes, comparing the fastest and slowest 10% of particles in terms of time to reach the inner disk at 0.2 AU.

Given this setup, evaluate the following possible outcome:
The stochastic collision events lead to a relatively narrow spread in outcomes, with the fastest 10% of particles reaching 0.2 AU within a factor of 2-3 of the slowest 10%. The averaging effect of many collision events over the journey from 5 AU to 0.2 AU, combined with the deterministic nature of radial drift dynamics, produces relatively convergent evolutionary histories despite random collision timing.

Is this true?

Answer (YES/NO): YES